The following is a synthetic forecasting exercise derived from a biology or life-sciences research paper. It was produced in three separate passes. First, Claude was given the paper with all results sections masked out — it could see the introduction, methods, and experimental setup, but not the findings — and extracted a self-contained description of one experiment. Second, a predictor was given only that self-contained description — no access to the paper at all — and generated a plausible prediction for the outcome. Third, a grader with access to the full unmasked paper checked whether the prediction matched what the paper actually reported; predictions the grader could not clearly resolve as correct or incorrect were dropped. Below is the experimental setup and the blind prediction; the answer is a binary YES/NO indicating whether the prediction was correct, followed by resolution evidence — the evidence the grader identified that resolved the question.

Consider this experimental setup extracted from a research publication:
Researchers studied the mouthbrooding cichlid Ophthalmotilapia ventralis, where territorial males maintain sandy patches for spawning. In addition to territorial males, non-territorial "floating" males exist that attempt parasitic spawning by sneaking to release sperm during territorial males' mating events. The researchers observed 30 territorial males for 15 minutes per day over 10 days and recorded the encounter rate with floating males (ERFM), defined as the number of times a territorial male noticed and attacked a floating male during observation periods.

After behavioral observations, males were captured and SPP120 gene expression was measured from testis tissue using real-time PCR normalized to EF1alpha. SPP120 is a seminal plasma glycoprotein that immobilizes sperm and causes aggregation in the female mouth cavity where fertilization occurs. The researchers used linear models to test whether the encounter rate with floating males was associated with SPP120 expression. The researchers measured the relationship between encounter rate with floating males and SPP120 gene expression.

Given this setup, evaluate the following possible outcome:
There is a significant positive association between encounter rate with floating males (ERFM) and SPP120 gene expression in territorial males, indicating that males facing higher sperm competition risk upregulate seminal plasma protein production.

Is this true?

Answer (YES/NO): NO